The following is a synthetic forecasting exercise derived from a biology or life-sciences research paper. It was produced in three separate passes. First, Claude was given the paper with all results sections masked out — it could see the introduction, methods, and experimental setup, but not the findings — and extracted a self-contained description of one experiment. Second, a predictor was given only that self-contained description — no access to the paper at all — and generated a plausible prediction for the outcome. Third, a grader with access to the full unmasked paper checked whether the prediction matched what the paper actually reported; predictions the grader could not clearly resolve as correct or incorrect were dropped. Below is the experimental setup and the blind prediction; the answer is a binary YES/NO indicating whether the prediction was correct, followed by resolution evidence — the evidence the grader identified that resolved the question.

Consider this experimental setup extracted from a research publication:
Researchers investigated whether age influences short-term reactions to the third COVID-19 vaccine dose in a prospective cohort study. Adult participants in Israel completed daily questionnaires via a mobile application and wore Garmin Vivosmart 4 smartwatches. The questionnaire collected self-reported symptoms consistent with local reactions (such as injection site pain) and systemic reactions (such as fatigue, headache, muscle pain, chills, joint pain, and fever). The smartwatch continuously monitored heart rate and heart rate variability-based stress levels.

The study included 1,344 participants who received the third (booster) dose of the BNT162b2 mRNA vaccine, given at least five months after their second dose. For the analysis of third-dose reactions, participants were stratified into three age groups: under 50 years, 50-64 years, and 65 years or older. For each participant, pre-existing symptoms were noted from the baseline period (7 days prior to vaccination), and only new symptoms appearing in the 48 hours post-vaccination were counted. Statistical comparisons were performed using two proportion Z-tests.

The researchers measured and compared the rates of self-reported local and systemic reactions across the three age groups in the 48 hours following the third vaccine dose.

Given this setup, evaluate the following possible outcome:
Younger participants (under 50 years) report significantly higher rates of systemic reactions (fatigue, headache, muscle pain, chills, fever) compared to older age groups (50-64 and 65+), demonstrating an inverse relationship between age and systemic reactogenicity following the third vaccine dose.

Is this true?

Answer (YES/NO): YES